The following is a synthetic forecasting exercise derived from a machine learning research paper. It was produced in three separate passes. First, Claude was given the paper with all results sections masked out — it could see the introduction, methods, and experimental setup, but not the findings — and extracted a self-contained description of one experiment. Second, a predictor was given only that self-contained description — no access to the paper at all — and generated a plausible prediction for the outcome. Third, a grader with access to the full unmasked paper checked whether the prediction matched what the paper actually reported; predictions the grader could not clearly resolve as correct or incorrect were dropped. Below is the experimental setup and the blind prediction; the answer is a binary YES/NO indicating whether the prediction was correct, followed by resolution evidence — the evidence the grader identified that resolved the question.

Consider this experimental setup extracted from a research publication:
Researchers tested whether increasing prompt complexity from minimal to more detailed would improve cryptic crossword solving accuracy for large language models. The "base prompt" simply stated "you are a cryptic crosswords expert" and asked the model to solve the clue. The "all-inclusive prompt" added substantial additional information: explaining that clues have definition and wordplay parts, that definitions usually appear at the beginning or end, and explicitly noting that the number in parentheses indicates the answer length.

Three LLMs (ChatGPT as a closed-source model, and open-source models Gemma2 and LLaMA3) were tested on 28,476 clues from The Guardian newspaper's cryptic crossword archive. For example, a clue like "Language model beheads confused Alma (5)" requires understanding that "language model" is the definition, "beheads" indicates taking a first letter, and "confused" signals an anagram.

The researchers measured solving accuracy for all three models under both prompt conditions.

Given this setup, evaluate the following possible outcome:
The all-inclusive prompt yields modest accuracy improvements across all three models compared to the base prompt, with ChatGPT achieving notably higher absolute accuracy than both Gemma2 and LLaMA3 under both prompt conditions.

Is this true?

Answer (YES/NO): NO